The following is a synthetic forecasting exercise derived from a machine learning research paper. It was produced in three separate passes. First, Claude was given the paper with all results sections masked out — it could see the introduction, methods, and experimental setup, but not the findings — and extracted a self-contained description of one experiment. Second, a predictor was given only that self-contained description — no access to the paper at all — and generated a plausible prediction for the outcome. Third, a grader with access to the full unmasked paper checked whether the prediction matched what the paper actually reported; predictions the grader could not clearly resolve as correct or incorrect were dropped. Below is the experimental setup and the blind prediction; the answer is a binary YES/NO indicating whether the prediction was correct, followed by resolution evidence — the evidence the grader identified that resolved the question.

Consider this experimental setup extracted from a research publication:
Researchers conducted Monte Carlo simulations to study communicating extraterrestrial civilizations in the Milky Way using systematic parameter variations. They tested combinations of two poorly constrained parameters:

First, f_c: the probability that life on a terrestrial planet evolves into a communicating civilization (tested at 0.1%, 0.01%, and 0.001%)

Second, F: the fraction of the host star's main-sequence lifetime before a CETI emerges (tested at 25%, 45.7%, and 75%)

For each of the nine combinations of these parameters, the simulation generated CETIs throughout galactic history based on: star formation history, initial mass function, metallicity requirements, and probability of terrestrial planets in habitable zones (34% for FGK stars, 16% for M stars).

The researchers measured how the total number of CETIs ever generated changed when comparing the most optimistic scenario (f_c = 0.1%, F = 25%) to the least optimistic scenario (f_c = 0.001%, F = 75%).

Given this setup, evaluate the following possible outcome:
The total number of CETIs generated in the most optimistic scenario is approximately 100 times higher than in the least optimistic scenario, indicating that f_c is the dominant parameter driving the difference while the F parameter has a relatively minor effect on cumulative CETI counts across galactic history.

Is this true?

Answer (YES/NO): NO